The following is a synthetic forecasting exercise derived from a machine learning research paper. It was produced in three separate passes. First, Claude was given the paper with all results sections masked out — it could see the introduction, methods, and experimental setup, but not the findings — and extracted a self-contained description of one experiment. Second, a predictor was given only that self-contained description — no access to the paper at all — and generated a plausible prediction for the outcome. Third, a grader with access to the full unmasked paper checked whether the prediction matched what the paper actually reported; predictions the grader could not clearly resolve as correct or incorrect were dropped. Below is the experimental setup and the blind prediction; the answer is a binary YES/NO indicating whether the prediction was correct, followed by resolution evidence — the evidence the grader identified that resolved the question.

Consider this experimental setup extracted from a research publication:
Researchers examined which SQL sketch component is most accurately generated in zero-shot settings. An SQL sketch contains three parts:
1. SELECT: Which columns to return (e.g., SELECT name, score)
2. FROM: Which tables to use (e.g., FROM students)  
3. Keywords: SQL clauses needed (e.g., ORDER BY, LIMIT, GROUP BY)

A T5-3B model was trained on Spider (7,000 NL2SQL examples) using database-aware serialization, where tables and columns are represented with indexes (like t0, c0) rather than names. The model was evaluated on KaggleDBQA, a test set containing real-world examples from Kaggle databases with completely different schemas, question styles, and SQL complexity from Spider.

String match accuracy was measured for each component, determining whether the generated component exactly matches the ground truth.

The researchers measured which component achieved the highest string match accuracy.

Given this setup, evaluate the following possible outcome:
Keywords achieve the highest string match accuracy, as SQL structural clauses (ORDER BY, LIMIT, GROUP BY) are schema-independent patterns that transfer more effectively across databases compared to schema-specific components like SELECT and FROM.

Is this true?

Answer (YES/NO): NO